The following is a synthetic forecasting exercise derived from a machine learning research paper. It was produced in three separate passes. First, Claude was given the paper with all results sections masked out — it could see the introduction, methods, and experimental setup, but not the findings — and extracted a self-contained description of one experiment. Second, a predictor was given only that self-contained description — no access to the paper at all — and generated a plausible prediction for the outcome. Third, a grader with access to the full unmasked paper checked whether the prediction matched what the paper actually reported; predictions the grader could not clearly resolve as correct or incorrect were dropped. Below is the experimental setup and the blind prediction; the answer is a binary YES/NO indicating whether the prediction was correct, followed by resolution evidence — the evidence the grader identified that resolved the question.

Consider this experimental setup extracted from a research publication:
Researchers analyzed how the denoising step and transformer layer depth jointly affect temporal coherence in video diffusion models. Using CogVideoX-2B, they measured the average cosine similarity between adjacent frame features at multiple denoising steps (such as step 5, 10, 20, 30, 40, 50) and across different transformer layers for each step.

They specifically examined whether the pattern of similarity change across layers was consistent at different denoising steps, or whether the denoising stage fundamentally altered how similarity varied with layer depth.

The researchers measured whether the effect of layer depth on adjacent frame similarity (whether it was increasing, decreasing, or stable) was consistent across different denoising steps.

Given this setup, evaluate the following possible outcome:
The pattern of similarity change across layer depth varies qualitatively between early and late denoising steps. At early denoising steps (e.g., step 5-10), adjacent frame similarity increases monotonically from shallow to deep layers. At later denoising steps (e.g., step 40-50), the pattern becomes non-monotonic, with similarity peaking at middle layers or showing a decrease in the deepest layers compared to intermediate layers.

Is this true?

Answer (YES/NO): NO